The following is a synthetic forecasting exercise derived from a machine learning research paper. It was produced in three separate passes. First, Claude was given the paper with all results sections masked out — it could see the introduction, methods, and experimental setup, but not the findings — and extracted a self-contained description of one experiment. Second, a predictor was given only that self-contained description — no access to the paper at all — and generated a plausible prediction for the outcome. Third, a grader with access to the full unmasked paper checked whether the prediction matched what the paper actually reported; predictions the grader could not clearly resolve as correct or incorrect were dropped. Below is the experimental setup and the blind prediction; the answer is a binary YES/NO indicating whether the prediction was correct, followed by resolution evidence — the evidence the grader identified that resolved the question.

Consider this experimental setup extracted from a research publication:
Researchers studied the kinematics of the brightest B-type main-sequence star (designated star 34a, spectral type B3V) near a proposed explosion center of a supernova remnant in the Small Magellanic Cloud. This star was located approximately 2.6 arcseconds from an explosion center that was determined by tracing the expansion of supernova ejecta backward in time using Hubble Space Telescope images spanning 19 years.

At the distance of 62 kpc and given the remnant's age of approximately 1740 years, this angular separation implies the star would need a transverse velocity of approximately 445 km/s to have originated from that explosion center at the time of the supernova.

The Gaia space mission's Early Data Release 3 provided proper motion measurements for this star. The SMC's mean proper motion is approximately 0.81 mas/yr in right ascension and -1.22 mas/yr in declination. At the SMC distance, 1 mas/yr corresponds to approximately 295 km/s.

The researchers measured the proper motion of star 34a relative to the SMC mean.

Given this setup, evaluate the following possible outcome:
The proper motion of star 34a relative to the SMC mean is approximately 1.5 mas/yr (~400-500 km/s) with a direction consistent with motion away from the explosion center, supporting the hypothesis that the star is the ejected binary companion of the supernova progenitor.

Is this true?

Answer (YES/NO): NO